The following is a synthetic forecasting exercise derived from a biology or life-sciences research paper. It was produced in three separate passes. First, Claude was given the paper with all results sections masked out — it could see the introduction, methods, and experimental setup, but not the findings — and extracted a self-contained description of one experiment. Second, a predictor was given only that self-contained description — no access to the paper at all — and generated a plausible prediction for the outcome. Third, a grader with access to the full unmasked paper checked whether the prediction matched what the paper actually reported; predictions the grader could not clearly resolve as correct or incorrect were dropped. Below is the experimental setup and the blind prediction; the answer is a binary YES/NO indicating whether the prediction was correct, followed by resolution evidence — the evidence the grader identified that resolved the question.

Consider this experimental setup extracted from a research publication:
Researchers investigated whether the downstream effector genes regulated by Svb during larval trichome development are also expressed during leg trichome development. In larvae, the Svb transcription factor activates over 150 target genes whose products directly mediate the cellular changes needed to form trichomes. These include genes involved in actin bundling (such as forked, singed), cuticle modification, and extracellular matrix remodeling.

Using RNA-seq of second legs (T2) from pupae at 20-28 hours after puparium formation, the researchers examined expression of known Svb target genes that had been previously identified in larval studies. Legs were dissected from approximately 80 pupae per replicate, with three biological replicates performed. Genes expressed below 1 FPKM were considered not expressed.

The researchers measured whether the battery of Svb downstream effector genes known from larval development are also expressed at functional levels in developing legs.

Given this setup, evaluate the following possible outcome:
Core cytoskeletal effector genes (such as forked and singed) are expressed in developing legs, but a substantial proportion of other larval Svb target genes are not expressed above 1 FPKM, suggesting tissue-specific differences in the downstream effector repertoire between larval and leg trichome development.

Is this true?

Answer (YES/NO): NO